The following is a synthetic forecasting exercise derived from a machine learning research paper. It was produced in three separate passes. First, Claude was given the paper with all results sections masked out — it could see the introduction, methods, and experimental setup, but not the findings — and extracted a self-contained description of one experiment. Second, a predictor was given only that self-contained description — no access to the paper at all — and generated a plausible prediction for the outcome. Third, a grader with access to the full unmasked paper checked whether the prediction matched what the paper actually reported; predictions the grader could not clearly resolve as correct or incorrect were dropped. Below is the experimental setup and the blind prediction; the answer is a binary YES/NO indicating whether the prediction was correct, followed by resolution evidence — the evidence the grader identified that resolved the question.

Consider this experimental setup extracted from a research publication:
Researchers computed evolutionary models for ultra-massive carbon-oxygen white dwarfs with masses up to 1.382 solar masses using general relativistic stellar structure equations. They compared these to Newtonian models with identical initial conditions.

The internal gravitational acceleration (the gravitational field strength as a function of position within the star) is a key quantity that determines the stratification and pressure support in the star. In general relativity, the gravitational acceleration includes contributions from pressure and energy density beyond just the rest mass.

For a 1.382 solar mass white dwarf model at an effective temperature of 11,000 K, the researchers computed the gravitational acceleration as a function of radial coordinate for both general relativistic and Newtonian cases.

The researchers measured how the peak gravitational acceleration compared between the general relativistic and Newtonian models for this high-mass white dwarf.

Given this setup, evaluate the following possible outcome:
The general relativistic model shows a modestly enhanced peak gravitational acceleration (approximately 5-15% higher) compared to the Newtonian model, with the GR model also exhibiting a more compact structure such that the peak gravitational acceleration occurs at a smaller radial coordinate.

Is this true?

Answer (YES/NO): NO